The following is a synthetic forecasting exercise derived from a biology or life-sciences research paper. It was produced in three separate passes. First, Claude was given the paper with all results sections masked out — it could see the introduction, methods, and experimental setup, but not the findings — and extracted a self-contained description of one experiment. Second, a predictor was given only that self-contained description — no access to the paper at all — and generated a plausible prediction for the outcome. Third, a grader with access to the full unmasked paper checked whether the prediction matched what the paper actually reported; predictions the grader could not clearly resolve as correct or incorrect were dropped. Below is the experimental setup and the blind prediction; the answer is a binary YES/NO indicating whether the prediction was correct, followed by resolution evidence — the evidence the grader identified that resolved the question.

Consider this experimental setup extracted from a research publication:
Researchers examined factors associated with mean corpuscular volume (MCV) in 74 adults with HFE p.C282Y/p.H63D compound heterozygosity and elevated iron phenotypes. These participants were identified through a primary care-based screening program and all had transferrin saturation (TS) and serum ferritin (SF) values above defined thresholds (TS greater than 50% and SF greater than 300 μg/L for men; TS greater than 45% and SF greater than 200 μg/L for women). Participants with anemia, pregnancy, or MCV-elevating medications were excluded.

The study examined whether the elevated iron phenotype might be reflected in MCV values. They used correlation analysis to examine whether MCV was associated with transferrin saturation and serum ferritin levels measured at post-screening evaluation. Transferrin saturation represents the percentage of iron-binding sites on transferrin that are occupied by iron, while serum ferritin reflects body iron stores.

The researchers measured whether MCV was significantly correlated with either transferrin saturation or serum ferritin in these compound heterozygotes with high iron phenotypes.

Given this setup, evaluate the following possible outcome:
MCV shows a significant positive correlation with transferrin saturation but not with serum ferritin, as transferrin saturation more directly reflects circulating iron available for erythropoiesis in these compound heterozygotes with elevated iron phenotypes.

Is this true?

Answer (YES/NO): NO